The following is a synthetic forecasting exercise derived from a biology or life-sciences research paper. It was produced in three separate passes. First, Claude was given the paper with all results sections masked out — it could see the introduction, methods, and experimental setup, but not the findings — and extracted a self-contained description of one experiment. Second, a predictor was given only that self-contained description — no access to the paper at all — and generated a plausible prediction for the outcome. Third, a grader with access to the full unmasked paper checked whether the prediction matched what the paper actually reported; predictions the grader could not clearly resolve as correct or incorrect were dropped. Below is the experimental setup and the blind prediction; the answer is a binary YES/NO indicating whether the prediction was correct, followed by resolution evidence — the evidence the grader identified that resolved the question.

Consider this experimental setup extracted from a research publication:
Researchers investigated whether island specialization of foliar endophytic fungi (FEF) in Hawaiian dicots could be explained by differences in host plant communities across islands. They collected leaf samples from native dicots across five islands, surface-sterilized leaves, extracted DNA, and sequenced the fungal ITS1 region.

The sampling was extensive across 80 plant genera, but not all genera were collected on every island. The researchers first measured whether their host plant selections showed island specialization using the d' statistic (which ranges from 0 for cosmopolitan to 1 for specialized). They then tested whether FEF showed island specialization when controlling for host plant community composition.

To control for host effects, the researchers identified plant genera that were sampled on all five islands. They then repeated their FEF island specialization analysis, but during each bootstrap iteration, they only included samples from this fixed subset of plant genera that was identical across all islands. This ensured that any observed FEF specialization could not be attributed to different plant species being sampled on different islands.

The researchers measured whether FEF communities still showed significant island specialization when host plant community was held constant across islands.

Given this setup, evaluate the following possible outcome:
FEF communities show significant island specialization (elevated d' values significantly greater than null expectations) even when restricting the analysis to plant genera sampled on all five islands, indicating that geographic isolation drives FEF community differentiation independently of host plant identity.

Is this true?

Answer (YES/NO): YES